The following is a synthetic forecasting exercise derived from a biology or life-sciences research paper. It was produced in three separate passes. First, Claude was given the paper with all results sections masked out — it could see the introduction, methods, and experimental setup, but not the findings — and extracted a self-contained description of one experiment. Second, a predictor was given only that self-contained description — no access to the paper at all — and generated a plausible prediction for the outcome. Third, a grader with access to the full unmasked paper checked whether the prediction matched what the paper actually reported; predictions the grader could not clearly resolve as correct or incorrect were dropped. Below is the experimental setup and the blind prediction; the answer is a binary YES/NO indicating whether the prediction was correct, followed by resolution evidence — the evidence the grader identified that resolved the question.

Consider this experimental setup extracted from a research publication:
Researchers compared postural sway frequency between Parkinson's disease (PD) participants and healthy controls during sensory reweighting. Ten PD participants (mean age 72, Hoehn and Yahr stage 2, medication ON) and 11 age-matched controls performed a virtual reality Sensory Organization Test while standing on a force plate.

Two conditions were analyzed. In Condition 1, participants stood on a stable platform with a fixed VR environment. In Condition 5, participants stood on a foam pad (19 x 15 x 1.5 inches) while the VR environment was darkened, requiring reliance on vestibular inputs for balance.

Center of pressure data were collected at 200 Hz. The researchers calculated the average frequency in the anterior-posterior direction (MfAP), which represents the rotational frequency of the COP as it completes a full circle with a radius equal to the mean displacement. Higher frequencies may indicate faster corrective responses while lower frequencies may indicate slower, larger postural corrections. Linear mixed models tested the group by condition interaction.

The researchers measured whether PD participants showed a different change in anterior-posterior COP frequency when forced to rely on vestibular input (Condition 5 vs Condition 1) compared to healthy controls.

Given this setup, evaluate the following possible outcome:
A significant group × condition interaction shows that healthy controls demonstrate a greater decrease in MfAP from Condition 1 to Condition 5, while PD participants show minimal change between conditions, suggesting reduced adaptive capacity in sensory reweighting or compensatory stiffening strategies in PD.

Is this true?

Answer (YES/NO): NO